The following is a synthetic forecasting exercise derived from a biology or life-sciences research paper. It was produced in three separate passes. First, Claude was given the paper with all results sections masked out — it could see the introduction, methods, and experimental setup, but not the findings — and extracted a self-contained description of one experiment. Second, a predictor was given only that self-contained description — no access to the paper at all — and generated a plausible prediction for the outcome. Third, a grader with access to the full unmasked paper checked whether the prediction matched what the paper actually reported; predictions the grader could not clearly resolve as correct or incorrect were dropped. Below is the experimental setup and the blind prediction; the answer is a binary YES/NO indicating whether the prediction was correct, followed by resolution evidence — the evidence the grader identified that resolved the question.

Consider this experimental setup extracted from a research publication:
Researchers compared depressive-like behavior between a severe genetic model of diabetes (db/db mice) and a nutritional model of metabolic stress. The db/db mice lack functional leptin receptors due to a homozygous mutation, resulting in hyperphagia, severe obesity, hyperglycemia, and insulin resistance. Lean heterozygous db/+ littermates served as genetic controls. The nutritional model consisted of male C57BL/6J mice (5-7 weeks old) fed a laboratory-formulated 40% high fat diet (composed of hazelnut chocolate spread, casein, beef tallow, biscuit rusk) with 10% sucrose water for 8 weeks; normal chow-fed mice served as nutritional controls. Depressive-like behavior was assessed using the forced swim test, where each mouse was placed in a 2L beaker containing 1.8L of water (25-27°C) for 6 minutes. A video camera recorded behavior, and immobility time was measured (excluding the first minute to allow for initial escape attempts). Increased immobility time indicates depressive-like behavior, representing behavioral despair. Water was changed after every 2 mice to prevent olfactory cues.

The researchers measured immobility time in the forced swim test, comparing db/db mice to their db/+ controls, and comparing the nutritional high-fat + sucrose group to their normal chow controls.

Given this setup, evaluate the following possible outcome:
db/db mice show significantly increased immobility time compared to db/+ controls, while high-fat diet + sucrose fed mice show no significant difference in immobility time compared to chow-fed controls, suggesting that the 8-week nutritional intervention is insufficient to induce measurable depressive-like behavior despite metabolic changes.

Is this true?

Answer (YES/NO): YES